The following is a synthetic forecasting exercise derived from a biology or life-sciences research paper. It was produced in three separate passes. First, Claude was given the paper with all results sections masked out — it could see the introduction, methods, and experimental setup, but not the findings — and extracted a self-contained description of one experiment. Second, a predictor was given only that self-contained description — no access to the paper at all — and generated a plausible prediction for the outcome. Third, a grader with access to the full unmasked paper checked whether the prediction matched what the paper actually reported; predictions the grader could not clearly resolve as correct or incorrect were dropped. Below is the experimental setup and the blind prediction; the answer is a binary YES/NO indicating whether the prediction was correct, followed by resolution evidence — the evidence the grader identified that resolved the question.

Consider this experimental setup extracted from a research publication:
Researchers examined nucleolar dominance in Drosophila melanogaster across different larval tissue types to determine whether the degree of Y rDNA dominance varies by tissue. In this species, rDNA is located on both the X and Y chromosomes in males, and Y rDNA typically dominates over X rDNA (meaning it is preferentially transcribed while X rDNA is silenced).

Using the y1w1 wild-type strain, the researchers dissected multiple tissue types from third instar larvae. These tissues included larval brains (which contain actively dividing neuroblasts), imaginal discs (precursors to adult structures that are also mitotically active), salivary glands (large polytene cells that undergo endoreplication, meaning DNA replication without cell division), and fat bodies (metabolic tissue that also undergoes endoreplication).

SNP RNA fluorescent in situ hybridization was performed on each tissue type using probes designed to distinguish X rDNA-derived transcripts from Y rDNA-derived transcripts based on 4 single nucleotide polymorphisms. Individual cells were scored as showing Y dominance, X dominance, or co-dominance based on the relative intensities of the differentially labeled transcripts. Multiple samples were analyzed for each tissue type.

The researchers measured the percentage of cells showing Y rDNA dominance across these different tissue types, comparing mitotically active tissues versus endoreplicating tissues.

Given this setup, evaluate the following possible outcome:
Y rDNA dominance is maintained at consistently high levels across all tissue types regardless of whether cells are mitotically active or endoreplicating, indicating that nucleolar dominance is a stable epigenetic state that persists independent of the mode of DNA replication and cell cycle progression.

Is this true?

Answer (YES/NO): NO